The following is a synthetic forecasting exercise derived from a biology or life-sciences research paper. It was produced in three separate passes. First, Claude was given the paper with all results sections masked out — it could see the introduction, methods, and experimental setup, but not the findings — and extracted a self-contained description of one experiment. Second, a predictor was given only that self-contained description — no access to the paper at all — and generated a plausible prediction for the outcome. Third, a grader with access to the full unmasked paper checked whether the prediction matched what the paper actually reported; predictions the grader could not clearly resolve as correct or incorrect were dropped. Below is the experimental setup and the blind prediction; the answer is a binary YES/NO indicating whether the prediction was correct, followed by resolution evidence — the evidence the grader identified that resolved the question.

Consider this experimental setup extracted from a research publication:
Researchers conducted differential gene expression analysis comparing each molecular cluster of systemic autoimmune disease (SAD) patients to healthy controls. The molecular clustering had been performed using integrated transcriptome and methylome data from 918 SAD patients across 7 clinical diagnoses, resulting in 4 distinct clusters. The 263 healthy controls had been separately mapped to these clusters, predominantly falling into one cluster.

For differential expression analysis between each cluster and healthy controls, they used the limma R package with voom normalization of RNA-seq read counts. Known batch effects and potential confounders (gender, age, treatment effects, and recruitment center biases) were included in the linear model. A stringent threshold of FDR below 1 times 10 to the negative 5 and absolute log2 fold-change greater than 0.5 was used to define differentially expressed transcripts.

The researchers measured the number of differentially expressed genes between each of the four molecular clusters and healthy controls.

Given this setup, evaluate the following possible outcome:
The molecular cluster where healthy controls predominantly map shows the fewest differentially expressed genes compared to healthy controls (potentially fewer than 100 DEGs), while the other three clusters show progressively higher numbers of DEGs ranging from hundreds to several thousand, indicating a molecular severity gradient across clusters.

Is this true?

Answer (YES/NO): YES